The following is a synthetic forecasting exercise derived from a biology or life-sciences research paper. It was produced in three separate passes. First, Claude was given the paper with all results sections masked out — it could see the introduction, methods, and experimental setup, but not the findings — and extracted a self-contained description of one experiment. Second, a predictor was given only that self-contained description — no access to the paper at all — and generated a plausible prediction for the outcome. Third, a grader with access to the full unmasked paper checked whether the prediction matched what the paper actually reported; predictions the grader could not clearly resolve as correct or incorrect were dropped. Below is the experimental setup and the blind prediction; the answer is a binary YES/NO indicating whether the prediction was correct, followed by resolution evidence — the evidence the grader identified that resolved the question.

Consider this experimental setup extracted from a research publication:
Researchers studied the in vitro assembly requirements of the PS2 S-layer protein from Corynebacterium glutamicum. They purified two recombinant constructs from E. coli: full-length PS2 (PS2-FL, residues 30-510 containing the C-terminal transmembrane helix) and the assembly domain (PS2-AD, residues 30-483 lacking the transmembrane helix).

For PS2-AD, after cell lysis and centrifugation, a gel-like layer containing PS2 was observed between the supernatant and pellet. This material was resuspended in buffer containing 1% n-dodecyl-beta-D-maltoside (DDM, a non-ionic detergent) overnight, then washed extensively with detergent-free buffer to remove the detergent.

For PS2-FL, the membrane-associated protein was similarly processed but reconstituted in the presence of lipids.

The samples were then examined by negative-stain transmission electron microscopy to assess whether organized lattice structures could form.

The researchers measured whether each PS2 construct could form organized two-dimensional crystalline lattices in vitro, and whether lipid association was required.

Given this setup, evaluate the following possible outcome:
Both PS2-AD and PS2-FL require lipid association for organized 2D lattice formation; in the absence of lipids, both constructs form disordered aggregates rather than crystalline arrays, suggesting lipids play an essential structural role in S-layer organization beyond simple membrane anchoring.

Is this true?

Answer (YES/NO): NO